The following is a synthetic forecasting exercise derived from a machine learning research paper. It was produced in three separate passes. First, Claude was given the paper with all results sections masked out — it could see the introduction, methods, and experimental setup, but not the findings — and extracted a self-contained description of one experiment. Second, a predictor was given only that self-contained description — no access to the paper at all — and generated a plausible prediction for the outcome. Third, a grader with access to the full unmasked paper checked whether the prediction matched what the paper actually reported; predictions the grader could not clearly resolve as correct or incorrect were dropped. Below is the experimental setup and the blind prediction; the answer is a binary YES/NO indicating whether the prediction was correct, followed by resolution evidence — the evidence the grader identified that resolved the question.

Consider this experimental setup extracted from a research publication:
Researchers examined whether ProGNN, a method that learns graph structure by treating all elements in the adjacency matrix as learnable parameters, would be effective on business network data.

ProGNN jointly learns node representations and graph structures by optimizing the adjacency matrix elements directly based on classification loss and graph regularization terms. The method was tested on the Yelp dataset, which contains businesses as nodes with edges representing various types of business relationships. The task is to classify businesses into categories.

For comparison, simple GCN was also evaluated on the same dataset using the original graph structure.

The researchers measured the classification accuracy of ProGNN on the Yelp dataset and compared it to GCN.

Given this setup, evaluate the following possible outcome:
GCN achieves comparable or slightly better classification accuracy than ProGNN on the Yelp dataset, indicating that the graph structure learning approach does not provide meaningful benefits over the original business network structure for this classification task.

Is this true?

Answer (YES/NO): NO